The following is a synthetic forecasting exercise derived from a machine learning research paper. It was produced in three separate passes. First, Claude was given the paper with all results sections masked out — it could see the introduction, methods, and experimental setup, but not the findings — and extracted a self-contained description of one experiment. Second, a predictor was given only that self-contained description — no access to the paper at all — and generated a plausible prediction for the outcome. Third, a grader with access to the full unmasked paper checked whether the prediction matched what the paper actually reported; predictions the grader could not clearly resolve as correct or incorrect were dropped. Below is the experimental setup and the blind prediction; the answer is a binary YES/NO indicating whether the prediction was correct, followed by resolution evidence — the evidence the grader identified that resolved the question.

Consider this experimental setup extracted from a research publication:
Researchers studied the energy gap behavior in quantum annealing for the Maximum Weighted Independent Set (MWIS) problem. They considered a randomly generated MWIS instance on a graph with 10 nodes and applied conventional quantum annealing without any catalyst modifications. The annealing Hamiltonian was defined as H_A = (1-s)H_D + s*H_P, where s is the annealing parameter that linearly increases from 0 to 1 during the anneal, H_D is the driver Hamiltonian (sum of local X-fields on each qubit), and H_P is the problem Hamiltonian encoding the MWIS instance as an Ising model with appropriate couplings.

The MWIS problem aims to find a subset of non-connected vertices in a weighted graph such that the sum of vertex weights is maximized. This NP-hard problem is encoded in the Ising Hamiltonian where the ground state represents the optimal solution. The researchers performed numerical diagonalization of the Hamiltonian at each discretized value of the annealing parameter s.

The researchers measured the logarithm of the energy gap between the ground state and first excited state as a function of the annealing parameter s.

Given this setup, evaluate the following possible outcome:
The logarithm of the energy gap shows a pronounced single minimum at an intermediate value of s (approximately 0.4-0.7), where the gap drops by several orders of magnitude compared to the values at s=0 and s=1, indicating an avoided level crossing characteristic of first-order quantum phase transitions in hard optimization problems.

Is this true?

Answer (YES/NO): NO